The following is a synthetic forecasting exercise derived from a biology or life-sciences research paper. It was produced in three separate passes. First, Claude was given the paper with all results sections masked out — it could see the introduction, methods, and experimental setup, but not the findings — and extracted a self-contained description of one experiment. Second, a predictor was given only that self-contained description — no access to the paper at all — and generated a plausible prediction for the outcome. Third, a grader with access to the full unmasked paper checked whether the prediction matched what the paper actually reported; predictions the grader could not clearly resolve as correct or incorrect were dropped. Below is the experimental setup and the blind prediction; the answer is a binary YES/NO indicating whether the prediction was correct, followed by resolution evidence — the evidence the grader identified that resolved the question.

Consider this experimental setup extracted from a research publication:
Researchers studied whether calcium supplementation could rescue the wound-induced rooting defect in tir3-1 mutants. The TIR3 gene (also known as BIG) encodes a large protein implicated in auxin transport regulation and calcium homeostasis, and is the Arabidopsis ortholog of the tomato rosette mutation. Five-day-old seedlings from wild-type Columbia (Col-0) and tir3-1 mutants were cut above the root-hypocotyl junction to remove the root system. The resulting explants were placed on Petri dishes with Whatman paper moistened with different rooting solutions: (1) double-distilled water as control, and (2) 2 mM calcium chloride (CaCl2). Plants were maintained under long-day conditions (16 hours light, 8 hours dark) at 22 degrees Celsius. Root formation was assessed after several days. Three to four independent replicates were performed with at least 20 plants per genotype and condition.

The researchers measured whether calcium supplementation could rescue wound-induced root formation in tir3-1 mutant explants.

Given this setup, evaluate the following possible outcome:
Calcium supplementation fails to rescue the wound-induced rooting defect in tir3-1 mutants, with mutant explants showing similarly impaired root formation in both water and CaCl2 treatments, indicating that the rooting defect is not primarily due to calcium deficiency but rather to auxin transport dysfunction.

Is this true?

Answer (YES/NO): NO